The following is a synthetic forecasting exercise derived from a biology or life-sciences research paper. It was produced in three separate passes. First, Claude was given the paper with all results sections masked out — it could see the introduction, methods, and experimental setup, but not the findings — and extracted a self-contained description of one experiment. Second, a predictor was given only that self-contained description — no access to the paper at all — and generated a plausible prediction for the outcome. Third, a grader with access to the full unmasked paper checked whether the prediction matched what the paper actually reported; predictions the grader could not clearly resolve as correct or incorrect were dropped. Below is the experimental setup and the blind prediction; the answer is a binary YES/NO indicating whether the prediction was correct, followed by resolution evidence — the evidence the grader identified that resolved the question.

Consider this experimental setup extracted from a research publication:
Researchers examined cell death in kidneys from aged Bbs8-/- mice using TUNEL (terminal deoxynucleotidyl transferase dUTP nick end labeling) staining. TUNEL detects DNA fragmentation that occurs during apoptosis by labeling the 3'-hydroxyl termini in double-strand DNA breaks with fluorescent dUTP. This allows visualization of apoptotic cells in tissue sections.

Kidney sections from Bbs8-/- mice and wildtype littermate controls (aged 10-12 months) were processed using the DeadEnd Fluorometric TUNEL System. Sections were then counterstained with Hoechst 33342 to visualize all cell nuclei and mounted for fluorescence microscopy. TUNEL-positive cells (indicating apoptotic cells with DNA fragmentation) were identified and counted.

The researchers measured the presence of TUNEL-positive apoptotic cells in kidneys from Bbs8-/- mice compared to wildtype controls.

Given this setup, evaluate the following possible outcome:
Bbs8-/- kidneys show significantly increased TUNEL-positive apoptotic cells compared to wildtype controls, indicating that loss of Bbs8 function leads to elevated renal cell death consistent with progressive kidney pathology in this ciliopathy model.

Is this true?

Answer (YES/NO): YES